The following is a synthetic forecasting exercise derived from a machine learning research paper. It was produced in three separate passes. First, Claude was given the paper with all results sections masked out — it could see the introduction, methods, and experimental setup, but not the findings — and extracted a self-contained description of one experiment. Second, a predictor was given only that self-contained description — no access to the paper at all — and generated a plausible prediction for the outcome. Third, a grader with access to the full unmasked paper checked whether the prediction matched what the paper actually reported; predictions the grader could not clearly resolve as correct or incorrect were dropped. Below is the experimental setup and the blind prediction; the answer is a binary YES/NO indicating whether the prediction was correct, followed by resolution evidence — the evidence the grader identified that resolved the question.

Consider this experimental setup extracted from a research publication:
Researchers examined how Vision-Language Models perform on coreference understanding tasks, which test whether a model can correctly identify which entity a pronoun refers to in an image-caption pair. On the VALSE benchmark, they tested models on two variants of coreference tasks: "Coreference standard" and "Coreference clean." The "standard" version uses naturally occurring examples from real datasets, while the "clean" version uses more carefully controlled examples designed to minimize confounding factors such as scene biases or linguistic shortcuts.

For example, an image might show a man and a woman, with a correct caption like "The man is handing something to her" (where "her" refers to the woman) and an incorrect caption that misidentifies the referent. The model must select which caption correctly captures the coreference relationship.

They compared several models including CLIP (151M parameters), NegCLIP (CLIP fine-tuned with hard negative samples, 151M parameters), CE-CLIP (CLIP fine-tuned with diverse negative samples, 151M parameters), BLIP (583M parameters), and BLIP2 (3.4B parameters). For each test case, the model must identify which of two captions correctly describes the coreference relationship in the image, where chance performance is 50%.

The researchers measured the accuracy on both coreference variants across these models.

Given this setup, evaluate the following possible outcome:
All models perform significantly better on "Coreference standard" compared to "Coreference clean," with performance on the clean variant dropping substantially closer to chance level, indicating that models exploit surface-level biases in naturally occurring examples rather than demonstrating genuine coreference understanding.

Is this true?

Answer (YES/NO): NO